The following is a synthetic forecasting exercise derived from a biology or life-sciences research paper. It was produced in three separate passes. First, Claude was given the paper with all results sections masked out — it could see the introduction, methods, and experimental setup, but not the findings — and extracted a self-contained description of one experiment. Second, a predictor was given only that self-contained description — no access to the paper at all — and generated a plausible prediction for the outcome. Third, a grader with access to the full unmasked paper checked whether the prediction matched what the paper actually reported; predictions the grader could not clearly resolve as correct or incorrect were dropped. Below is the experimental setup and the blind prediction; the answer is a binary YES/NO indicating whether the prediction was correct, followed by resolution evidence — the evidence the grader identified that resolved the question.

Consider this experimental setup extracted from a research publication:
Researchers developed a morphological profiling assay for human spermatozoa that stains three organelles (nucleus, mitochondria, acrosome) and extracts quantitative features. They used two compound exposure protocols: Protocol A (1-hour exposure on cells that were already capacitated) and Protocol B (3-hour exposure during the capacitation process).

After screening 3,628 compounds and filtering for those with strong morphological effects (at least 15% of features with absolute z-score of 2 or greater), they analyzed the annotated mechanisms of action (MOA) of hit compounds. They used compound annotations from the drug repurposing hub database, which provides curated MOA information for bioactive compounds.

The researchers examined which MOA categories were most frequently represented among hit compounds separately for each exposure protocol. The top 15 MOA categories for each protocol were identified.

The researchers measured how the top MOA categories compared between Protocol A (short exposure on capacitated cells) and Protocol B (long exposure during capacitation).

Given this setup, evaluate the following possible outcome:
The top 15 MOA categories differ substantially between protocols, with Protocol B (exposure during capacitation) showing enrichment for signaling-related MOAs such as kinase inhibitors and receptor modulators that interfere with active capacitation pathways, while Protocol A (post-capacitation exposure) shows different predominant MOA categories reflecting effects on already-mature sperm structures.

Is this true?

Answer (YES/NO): NO